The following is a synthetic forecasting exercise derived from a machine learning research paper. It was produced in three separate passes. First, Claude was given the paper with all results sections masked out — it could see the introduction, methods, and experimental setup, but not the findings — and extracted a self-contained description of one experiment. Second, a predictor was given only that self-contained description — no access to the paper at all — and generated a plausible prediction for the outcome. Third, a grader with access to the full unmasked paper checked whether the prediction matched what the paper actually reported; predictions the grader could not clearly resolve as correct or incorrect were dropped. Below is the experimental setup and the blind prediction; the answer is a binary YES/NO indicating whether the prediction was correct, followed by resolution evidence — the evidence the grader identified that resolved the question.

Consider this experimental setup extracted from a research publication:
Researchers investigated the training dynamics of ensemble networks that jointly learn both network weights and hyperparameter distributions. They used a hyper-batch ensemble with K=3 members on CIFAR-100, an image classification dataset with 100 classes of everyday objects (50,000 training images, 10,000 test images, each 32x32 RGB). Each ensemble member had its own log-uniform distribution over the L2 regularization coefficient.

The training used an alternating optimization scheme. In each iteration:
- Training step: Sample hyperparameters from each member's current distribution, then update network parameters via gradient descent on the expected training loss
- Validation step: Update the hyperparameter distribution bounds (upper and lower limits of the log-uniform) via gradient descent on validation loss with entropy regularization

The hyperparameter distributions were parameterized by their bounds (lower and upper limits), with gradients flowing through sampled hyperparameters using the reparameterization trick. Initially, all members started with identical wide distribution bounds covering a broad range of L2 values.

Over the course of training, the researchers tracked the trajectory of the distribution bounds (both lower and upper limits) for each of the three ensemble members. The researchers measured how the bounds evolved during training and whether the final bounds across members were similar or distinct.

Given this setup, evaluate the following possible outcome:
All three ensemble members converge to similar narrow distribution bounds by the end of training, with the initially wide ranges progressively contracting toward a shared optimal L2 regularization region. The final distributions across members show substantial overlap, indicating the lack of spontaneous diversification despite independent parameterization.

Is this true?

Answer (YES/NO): NO